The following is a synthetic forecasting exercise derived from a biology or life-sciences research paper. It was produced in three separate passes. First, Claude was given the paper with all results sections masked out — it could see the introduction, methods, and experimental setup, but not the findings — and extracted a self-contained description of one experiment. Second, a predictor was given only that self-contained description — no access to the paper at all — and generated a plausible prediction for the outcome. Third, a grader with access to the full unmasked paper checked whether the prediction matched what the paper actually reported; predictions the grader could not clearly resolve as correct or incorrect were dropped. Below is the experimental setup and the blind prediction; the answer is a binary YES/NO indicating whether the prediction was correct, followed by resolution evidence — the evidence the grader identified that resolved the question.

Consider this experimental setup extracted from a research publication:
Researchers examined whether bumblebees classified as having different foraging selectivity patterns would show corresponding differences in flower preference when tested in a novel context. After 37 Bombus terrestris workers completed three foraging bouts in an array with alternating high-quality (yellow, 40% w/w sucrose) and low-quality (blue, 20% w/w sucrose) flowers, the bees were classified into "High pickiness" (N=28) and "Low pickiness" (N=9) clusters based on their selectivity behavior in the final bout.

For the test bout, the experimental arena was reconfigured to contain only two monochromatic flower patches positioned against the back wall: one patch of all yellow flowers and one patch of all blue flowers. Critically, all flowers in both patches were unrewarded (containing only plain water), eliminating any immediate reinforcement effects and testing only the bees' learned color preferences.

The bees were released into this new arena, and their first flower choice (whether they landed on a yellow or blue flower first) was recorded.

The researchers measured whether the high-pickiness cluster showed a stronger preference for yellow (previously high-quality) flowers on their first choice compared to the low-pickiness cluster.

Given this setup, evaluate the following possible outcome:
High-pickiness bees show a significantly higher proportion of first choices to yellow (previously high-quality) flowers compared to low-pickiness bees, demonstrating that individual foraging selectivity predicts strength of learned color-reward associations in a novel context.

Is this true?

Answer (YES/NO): YES